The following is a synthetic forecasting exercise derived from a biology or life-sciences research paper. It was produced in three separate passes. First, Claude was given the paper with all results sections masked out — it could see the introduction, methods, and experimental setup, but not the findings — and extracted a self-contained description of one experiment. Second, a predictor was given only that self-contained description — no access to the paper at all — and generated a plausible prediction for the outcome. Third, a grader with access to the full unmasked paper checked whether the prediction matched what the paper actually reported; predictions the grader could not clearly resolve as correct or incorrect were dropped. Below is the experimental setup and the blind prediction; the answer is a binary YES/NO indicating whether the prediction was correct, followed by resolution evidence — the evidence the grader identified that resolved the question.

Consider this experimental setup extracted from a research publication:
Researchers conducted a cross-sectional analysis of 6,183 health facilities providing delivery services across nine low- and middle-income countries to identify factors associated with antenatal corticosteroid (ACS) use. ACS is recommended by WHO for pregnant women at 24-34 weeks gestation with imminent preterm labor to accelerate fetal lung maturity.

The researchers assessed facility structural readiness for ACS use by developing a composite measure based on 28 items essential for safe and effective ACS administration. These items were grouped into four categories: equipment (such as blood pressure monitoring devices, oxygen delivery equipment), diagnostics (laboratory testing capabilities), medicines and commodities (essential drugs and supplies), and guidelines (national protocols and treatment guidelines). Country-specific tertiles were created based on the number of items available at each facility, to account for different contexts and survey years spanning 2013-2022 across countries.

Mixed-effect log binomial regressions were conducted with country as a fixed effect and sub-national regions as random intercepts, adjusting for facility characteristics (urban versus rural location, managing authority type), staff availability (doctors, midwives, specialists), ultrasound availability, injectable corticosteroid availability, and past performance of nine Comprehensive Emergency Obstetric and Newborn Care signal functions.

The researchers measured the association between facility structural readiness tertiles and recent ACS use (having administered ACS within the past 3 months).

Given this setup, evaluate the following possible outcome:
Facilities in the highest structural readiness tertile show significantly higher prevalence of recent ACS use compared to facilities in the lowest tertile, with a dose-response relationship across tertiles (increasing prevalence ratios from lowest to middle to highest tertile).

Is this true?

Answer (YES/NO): YES